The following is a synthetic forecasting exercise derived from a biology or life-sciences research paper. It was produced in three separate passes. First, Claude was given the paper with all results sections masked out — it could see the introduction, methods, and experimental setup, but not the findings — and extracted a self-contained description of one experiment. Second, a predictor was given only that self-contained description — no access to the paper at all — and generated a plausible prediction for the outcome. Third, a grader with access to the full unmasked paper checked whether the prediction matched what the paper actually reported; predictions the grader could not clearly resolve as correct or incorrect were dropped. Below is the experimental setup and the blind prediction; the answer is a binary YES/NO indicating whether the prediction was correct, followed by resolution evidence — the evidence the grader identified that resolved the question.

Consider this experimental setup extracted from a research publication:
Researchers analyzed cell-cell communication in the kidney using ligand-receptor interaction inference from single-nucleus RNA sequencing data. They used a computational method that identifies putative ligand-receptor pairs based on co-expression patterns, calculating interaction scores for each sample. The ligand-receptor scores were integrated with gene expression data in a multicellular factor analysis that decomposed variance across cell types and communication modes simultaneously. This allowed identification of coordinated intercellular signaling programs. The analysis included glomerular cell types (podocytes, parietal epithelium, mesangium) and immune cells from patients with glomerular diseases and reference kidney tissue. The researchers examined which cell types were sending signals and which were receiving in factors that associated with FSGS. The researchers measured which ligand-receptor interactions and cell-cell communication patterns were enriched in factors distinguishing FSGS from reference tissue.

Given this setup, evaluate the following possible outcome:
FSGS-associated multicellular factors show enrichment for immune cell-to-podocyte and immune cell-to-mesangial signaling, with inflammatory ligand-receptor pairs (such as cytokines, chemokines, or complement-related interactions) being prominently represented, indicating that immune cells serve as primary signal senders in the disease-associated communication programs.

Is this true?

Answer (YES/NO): NO